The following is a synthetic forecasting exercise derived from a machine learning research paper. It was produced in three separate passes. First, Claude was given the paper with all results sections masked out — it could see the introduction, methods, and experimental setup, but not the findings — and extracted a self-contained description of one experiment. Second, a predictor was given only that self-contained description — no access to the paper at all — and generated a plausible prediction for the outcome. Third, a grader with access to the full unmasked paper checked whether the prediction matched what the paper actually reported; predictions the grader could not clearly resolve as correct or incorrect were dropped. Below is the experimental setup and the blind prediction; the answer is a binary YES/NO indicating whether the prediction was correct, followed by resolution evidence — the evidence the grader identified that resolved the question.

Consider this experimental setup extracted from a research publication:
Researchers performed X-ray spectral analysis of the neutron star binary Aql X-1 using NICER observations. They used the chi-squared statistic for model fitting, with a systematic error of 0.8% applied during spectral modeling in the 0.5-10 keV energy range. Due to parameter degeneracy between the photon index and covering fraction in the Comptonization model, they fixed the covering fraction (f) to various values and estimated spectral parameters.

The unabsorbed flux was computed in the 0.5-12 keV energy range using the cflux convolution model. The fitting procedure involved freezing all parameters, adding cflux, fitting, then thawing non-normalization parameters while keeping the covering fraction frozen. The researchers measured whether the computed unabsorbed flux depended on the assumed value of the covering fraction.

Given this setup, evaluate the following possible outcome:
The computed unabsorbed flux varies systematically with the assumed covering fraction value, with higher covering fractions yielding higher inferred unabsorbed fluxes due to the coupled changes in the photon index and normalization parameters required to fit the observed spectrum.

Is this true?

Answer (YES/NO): NO